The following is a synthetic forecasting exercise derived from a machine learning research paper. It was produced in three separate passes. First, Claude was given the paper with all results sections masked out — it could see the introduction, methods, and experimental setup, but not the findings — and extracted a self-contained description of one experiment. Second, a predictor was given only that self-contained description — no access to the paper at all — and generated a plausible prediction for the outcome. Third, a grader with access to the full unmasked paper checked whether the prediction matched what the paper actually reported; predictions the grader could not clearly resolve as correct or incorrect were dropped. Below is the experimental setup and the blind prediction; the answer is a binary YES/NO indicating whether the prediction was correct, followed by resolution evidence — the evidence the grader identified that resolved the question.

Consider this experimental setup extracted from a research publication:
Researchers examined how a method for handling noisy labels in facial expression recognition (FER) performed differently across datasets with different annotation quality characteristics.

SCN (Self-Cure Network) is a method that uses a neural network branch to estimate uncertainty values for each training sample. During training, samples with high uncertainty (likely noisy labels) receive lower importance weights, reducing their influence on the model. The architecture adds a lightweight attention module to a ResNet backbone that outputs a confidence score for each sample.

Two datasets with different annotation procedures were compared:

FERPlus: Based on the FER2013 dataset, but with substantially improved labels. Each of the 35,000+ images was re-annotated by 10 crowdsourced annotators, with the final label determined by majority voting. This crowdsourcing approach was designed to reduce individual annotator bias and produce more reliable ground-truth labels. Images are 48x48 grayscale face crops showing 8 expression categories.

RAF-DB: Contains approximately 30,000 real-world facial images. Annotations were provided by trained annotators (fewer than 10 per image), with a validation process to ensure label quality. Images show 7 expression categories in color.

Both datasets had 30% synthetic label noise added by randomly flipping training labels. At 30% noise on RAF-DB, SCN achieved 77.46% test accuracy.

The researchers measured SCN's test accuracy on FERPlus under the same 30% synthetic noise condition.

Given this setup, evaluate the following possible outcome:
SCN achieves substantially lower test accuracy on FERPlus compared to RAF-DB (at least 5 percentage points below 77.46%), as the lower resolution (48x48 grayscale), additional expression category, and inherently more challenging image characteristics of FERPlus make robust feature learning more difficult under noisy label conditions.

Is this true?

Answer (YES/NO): NO